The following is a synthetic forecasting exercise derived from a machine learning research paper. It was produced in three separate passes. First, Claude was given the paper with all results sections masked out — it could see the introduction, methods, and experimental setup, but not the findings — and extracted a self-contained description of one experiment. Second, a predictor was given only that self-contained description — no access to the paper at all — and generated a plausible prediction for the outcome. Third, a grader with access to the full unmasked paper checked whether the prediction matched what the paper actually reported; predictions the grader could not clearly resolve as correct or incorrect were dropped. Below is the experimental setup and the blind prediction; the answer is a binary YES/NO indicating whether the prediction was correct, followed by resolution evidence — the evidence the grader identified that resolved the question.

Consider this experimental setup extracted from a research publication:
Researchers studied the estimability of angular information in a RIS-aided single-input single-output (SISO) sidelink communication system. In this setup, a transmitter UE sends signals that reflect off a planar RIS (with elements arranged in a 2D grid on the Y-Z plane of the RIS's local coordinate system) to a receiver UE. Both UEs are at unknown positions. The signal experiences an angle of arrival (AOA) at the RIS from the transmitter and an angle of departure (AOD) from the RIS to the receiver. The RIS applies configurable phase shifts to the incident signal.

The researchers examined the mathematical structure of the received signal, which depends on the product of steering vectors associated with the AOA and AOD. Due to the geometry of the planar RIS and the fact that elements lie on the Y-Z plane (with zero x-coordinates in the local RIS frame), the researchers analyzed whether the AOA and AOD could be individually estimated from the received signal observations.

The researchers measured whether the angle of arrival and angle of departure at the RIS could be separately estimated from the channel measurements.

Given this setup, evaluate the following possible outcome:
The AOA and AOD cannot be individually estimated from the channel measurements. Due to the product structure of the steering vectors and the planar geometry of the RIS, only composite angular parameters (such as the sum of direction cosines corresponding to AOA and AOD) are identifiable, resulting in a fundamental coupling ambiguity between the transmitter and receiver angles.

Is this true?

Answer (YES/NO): YES